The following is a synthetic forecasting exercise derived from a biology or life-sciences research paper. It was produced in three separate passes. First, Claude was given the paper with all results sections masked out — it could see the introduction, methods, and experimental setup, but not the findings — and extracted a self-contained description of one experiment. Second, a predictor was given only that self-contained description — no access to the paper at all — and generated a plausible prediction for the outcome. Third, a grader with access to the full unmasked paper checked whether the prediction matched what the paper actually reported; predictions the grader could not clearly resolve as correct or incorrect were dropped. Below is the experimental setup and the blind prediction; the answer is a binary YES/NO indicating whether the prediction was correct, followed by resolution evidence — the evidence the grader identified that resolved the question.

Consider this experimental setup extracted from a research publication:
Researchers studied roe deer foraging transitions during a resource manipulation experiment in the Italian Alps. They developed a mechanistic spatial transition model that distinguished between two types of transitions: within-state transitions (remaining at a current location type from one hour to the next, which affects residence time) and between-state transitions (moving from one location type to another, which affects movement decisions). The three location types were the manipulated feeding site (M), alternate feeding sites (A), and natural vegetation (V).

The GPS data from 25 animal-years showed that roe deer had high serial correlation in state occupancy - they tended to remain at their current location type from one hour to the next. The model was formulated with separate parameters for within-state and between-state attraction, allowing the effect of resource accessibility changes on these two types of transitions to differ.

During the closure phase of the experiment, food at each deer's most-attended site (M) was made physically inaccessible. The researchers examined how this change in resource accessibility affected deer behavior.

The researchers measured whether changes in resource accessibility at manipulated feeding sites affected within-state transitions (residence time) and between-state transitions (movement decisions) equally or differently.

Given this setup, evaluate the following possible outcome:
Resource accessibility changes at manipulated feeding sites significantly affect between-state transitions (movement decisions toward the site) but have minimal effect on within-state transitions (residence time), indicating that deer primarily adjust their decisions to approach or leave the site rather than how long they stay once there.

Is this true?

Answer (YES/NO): NO